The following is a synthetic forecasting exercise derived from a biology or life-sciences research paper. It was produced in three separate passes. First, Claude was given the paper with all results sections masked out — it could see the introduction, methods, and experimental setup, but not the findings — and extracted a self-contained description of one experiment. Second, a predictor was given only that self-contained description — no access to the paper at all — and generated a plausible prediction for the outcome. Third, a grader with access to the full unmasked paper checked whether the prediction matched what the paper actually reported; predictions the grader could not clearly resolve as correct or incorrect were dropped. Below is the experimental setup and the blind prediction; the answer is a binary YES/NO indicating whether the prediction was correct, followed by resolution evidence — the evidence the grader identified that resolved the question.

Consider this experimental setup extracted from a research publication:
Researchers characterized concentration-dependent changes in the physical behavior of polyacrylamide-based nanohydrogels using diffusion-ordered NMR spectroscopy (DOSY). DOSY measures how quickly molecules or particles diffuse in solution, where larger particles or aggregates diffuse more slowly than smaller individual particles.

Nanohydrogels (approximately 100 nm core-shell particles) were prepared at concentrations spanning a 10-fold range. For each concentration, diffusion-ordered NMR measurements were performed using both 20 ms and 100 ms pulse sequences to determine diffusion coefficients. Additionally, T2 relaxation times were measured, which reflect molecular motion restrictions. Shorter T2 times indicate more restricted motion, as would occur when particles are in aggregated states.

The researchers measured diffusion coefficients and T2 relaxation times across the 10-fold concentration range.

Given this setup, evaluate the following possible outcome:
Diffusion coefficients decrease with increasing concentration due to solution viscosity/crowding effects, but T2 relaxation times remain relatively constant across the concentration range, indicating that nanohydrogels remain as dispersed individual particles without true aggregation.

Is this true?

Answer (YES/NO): NO